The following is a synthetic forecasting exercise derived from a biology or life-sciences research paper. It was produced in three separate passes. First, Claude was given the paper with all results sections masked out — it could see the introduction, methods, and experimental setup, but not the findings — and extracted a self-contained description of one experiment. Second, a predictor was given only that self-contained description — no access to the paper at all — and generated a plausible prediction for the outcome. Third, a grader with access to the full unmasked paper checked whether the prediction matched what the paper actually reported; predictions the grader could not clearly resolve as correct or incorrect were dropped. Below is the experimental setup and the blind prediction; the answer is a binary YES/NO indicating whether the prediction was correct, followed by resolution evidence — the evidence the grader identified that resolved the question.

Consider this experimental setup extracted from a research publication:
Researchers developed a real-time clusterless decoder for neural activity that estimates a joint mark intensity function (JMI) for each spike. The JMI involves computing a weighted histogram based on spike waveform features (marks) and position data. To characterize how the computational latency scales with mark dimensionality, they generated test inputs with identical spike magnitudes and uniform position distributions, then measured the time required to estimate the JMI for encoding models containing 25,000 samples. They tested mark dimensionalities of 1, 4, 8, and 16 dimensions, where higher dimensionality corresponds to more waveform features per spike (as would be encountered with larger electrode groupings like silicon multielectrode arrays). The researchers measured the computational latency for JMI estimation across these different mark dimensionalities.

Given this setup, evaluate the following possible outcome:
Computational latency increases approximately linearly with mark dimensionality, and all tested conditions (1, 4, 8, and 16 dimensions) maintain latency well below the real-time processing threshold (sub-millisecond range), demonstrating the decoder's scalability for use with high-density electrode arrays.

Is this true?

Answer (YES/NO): NO